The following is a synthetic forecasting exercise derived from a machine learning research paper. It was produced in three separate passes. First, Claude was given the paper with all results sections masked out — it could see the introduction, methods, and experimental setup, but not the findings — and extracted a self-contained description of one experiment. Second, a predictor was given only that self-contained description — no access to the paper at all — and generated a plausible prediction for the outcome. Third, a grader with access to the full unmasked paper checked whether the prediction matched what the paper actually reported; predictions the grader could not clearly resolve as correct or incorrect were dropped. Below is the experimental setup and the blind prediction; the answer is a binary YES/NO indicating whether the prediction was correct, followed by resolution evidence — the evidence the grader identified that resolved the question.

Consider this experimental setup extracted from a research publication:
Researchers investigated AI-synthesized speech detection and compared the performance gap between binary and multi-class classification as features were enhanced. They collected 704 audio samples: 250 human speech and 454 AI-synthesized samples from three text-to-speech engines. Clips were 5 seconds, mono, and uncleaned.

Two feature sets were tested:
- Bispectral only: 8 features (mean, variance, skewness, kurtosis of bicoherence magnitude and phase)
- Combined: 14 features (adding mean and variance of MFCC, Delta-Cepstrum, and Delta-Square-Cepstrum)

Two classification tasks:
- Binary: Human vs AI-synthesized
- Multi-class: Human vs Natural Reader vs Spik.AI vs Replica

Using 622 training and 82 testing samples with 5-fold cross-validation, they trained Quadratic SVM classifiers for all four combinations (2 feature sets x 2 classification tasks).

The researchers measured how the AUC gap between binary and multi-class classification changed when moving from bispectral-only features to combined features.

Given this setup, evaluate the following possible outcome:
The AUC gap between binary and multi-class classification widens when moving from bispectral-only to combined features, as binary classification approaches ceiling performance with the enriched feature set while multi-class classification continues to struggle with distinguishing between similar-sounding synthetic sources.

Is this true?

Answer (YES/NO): NO